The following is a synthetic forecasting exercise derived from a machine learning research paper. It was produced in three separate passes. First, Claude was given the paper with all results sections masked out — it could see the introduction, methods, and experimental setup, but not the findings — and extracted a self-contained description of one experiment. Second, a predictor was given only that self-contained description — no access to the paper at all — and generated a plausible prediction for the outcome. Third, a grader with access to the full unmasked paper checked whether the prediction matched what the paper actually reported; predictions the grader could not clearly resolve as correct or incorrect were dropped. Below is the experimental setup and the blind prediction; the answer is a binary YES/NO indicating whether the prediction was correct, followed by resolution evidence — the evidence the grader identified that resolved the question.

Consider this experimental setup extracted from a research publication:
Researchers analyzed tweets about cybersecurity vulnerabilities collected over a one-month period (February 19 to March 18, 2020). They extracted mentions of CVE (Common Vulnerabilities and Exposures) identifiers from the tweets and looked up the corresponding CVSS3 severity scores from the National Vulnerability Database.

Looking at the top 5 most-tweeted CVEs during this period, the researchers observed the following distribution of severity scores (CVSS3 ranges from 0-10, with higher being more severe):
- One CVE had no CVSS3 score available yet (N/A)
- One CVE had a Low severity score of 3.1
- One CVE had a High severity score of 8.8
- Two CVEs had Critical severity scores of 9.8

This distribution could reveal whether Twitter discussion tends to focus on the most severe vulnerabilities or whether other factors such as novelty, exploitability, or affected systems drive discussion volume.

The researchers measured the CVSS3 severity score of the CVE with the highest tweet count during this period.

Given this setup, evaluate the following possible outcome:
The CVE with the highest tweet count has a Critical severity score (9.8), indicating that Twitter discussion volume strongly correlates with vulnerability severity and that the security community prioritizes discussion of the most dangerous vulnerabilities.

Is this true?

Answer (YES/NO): NO